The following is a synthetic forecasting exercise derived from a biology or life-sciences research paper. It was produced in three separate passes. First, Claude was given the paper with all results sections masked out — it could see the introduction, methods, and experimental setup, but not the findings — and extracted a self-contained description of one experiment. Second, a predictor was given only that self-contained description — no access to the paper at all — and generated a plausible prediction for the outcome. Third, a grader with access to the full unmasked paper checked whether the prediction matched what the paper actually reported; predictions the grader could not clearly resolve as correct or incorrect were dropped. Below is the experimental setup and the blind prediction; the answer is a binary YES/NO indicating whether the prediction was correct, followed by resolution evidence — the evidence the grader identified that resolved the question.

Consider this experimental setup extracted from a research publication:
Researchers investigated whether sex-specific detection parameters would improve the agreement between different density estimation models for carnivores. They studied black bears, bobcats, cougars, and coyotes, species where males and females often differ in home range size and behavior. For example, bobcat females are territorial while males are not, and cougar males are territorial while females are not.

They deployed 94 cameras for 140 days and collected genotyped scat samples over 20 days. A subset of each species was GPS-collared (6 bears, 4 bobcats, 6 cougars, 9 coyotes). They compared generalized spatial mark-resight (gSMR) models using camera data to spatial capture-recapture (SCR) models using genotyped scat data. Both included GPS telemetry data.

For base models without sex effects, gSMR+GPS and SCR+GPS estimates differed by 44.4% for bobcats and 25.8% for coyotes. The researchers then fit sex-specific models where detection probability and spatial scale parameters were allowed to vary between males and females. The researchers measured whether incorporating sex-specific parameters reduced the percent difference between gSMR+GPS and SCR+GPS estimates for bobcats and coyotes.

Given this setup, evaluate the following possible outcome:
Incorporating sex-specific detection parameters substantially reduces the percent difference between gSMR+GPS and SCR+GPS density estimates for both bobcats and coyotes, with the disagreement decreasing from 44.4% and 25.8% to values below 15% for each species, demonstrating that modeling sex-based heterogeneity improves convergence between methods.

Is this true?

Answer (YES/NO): NO